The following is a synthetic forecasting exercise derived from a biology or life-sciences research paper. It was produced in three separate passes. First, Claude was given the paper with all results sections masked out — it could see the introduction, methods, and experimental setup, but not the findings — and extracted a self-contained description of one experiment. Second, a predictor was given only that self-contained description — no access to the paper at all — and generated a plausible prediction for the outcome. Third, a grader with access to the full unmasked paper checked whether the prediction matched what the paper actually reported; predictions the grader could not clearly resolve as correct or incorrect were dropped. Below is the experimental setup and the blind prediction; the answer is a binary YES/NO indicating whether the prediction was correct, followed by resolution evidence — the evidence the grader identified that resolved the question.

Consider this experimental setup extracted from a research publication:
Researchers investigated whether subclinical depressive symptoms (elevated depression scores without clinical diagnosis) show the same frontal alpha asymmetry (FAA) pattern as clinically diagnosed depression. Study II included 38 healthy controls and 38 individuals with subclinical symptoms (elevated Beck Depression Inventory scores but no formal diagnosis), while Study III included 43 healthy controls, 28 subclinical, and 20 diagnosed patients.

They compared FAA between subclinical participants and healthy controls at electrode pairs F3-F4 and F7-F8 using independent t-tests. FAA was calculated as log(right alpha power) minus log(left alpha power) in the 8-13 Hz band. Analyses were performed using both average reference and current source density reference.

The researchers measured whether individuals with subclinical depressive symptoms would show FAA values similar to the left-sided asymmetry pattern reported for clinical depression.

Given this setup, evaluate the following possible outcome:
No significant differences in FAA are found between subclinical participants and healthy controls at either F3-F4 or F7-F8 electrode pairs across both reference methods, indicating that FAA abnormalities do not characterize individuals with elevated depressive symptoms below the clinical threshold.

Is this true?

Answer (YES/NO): YES